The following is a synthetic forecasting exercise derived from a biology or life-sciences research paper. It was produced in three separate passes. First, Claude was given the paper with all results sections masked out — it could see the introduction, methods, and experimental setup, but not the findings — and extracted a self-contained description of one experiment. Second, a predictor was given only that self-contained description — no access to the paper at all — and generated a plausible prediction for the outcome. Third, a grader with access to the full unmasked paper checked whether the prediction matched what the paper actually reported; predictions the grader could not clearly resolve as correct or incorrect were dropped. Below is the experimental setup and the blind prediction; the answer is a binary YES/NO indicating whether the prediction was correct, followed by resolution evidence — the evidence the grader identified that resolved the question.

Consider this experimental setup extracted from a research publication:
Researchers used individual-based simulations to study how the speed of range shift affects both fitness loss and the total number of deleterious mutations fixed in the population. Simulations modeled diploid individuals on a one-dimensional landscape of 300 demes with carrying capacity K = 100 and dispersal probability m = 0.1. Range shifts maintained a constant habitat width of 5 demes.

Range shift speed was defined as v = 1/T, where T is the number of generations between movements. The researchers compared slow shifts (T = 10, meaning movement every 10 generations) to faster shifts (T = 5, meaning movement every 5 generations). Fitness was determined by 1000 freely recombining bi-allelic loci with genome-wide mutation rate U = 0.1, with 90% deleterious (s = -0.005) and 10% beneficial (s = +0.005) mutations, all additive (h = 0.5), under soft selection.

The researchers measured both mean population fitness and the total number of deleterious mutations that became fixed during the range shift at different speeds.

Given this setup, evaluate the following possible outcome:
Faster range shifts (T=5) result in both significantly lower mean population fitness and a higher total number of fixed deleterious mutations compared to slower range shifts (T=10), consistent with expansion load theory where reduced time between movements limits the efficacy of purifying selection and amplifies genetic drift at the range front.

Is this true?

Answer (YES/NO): NO